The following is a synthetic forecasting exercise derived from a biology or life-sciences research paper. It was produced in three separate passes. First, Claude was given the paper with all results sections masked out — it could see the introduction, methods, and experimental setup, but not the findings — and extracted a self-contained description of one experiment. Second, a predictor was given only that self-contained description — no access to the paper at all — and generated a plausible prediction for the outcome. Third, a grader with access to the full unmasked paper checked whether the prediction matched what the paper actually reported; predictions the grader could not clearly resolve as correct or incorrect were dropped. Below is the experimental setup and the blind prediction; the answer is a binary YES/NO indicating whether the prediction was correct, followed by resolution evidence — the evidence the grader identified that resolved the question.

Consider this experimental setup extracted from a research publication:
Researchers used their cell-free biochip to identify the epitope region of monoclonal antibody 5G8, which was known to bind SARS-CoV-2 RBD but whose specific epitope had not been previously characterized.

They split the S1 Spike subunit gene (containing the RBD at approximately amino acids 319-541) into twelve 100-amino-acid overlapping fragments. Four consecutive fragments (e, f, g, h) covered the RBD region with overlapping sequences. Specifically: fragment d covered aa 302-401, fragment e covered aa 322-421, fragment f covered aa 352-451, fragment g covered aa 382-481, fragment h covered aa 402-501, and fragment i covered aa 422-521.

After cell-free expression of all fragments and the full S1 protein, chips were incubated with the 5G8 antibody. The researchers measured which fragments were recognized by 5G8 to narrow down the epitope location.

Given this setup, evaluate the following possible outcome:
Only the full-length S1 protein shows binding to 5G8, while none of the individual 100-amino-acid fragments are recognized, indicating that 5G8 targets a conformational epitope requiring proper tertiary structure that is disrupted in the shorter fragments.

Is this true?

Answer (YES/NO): NO